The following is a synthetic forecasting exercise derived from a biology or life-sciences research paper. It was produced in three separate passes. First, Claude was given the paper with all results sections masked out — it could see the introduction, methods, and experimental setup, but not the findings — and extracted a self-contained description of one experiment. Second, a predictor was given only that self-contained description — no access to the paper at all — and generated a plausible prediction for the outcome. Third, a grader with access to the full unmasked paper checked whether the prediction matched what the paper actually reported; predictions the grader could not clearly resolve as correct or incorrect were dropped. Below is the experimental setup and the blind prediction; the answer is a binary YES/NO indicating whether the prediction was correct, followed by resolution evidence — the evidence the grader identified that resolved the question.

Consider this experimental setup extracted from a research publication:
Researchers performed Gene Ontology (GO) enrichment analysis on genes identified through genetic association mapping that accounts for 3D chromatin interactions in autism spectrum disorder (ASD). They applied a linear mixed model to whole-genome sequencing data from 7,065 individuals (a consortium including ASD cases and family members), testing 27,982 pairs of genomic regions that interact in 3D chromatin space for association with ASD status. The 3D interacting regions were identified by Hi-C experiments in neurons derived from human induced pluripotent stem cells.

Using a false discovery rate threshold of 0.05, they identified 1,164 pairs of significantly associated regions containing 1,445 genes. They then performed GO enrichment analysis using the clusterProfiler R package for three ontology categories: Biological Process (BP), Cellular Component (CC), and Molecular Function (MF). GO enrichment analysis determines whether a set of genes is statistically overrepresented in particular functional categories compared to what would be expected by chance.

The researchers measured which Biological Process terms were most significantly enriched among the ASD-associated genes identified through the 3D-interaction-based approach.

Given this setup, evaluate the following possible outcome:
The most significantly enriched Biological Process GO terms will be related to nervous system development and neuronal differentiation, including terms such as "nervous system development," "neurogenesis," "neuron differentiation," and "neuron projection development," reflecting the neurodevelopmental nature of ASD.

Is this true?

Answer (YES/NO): NO